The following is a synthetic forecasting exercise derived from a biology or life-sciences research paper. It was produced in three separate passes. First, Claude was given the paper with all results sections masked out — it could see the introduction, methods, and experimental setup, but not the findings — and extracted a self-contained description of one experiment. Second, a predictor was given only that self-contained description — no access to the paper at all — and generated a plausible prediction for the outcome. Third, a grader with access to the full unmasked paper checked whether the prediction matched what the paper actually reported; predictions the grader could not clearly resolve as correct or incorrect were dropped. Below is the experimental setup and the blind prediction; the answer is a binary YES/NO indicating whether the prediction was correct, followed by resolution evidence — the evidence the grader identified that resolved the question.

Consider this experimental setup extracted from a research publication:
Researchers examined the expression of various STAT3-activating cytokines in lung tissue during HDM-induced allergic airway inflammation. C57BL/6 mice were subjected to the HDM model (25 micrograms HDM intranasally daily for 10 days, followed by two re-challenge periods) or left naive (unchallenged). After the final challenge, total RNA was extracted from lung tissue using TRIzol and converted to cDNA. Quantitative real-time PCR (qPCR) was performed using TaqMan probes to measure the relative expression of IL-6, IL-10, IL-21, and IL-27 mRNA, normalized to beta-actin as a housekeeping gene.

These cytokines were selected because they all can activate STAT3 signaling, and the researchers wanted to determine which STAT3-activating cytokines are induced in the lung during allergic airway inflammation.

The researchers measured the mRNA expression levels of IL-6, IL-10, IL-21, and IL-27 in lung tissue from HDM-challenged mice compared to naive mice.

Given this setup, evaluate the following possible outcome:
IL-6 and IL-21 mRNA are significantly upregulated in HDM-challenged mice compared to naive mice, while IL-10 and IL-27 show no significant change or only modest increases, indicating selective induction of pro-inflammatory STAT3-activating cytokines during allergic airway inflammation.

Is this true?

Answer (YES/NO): NO